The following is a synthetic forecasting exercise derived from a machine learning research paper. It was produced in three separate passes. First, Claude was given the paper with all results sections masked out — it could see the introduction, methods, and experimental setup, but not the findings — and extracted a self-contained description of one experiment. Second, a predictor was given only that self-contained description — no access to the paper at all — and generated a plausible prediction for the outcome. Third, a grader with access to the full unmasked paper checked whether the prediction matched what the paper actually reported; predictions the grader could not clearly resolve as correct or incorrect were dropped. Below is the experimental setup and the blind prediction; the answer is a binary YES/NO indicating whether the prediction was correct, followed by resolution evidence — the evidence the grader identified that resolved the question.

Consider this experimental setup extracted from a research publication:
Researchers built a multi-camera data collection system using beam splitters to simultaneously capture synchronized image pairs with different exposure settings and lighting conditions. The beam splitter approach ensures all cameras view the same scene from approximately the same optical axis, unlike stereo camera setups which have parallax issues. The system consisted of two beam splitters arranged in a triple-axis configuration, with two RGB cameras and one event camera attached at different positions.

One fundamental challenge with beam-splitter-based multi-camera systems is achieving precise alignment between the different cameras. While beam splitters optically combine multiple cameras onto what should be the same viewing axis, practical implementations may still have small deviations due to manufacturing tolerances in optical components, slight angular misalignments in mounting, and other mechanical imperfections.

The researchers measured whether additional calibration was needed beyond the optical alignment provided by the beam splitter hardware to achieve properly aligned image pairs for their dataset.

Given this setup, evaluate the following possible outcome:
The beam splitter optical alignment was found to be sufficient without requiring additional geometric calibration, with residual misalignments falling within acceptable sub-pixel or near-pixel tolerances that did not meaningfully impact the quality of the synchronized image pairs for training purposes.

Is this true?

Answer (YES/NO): NO